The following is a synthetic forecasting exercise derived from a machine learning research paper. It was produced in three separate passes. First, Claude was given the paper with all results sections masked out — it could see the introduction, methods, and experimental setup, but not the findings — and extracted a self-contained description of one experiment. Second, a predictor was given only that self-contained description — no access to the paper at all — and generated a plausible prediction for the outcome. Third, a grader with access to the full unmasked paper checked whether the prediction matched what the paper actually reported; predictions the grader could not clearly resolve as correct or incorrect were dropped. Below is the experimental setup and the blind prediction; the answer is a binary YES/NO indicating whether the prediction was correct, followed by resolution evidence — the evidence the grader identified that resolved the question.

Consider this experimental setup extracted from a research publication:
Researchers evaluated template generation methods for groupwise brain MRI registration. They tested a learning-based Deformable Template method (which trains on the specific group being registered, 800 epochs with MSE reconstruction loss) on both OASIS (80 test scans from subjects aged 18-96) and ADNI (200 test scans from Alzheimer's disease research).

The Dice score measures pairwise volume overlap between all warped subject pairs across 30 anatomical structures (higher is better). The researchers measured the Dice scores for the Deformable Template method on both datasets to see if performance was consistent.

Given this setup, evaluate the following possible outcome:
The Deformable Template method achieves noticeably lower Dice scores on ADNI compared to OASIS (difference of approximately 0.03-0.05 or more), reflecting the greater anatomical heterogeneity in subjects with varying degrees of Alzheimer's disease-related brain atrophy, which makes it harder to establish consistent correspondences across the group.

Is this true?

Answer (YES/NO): NO